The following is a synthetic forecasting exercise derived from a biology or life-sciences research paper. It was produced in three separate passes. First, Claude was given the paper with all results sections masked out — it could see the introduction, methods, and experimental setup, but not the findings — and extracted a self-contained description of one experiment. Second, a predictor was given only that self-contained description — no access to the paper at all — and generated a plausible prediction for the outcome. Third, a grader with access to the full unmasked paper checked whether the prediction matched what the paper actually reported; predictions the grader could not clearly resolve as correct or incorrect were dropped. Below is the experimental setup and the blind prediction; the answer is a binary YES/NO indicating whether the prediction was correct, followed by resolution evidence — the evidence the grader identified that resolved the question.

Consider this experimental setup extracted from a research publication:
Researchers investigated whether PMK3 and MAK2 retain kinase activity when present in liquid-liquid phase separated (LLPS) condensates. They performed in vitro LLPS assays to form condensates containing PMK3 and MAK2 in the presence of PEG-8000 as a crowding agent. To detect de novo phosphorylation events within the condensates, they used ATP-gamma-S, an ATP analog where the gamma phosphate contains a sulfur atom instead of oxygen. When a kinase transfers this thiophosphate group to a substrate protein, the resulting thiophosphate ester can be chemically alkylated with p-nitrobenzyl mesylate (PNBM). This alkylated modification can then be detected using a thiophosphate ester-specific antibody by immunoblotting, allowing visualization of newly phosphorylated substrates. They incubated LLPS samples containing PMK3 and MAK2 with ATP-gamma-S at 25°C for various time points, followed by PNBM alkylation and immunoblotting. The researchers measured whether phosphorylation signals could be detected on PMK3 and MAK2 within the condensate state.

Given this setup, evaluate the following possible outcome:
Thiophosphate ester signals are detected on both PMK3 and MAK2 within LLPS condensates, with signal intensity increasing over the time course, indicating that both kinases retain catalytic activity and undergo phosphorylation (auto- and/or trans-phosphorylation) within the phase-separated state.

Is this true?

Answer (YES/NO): YES